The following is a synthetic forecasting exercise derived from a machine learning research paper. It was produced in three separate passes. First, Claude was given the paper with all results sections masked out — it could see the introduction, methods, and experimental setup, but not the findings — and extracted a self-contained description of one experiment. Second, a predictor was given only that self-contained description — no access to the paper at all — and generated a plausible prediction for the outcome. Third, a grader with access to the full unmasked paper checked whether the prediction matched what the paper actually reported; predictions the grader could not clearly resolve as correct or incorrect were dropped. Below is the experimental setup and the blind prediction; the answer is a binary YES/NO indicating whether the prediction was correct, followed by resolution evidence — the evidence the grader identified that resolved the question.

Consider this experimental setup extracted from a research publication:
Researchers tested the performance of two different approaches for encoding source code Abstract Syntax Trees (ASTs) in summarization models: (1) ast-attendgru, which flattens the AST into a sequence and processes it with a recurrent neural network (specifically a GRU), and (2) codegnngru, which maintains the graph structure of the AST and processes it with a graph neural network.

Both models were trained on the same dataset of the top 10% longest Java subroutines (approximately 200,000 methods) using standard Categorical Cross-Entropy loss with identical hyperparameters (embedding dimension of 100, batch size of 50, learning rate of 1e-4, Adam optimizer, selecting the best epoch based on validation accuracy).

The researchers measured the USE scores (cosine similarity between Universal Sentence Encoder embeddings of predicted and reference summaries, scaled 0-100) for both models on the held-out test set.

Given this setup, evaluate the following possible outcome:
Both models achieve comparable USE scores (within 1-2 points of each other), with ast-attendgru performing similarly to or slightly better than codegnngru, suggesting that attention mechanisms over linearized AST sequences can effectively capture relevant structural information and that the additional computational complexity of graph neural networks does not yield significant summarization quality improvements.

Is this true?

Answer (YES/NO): YES